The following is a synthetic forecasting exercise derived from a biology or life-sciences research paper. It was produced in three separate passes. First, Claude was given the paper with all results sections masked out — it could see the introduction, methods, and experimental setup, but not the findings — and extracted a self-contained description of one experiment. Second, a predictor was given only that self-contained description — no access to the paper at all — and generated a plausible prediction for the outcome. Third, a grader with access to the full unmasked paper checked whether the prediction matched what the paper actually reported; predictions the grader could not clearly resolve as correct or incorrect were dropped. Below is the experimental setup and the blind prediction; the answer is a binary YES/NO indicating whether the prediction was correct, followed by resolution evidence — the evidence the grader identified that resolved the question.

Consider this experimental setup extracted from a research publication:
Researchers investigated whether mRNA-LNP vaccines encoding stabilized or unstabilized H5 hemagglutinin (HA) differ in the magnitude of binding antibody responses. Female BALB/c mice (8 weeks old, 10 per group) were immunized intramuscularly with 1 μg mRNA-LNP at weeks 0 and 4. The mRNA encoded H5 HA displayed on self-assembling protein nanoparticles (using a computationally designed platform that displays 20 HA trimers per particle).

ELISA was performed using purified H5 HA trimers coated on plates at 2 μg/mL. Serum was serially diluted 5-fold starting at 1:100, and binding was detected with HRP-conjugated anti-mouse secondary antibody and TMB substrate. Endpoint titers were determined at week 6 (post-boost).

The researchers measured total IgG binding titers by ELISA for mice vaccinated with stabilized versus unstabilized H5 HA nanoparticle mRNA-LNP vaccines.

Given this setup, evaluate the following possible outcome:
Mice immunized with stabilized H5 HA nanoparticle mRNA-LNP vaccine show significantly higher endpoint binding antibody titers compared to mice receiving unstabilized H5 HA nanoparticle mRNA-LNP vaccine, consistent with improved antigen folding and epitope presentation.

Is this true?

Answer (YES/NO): NO